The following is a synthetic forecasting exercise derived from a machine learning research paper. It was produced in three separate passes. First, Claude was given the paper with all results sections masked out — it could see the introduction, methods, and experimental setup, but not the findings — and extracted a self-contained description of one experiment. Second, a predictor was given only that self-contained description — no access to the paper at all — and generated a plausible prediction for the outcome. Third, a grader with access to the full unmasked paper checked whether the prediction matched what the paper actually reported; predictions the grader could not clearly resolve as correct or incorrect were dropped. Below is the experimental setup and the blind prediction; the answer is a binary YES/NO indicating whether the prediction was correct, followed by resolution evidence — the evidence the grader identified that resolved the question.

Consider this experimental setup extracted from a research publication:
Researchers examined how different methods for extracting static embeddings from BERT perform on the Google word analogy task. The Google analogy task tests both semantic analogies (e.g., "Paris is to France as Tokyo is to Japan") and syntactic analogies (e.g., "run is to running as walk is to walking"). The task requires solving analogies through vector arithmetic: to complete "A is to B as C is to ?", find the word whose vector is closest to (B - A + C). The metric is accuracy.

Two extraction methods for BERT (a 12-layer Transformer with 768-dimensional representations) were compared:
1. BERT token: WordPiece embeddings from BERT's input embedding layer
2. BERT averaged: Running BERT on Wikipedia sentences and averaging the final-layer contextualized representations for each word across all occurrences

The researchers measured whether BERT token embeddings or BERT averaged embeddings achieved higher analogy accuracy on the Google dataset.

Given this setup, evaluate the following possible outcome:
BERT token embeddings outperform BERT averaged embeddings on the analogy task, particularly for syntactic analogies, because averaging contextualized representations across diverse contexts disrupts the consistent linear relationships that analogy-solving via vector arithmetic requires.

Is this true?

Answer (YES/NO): NO